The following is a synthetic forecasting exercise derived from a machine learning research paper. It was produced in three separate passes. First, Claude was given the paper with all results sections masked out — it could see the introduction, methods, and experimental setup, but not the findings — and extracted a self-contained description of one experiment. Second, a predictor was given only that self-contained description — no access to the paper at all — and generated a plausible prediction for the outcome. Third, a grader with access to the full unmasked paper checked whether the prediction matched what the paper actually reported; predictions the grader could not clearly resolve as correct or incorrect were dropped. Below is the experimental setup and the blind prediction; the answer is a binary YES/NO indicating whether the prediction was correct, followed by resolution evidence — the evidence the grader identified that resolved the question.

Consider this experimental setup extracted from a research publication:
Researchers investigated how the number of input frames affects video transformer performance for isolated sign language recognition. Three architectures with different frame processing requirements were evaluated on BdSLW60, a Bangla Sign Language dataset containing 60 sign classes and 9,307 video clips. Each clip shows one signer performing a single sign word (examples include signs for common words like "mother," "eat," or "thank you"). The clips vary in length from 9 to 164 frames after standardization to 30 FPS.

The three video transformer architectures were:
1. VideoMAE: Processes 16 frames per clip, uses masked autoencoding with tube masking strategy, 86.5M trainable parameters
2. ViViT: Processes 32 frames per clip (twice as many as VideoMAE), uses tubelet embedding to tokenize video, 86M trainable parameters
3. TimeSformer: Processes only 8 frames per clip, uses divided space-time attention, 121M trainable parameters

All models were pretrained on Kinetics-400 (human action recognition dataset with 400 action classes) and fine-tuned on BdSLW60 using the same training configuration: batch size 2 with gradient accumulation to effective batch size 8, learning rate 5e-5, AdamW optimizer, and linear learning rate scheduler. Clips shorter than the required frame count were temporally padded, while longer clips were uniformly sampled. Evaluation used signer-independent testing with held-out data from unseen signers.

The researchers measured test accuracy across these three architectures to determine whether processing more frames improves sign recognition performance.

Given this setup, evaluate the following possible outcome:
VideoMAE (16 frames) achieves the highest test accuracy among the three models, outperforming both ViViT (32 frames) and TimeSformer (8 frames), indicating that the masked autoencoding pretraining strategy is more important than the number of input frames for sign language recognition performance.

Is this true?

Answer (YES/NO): YES